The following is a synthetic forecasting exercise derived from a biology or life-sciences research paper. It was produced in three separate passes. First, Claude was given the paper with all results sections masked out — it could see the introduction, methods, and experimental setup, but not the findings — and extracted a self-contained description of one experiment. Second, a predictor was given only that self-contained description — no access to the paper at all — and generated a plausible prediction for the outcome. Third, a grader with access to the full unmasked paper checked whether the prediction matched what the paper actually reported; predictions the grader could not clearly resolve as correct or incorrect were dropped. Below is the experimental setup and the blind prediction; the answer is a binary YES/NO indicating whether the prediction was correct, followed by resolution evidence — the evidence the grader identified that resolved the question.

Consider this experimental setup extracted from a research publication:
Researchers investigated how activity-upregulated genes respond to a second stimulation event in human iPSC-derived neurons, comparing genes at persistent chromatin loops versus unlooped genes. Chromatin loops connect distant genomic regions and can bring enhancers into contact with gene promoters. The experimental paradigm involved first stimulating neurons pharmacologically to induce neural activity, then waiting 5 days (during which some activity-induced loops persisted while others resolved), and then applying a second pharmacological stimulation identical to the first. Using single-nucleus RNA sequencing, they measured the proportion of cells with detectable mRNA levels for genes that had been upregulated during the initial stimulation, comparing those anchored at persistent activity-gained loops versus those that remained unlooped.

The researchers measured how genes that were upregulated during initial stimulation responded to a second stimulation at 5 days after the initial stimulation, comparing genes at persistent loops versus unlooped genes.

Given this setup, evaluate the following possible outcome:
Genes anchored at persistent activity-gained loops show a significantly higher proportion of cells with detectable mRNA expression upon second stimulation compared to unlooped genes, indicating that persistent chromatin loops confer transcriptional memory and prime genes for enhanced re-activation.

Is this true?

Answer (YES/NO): NO